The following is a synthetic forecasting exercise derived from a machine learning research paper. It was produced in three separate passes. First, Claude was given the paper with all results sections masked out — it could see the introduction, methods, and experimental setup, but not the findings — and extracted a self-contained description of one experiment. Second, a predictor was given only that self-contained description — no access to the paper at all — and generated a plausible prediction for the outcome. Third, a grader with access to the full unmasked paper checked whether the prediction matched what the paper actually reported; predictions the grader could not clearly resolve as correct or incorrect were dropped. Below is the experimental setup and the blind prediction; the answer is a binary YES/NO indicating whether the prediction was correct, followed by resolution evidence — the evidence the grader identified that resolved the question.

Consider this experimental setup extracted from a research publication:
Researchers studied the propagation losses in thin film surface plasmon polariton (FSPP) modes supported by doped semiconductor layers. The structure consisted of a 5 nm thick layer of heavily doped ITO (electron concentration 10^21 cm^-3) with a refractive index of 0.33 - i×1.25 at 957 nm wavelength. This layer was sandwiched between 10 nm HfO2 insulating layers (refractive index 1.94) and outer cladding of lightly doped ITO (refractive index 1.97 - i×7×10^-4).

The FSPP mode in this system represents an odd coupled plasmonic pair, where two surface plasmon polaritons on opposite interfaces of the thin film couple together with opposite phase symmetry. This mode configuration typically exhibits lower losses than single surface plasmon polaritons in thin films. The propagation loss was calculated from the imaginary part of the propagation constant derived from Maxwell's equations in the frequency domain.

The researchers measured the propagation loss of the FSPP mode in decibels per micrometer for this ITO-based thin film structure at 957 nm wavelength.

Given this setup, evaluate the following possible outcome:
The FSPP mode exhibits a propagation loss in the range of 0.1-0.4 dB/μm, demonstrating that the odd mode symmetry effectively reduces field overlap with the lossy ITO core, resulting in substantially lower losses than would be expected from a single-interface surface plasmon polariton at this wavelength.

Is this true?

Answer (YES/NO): YES